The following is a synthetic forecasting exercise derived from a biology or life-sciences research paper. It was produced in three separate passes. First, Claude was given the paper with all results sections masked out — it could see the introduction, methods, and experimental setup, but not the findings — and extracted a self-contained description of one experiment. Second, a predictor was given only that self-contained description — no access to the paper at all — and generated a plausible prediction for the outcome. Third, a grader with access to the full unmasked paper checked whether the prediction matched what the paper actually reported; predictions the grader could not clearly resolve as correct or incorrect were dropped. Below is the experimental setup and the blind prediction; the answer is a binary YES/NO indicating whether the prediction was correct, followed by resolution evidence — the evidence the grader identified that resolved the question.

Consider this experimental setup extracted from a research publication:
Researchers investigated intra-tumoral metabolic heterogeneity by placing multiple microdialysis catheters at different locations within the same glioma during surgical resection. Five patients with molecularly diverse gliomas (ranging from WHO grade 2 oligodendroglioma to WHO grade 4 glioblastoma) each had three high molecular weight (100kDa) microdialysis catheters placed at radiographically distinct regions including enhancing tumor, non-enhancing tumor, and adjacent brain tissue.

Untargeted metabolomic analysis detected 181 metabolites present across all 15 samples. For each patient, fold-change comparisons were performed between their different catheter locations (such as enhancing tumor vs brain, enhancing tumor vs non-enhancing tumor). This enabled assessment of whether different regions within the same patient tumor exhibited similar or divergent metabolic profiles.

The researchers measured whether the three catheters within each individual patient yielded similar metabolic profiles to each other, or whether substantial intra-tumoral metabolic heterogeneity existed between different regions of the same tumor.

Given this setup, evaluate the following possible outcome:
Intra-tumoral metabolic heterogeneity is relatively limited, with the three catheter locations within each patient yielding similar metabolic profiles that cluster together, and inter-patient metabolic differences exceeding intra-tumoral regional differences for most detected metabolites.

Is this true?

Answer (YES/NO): NO